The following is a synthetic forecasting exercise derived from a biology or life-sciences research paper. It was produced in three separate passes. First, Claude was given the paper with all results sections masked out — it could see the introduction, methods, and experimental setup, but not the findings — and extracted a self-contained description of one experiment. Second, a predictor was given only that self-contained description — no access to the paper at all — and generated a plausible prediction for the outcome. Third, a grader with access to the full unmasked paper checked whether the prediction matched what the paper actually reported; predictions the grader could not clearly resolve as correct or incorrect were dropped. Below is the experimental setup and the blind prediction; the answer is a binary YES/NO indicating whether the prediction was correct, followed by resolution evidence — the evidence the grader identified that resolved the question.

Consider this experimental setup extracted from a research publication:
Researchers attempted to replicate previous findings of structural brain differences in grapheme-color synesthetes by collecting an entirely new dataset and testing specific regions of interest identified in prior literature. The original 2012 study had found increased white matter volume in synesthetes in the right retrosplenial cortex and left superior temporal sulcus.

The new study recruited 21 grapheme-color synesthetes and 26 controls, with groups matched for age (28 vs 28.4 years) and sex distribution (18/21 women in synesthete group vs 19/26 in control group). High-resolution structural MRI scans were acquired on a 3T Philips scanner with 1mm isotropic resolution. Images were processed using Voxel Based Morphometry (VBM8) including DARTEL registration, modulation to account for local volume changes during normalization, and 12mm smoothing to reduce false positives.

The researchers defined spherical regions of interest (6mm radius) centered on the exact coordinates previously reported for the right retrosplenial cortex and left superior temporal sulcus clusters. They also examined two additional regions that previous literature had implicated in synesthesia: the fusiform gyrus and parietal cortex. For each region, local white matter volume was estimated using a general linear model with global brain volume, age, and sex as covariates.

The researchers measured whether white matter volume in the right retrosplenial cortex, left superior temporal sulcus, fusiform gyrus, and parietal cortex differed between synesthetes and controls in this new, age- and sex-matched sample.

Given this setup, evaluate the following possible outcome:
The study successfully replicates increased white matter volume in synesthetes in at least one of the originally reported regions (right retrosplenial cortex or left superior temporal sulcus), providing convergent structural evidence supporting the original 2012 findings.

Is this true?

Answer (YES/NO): NO